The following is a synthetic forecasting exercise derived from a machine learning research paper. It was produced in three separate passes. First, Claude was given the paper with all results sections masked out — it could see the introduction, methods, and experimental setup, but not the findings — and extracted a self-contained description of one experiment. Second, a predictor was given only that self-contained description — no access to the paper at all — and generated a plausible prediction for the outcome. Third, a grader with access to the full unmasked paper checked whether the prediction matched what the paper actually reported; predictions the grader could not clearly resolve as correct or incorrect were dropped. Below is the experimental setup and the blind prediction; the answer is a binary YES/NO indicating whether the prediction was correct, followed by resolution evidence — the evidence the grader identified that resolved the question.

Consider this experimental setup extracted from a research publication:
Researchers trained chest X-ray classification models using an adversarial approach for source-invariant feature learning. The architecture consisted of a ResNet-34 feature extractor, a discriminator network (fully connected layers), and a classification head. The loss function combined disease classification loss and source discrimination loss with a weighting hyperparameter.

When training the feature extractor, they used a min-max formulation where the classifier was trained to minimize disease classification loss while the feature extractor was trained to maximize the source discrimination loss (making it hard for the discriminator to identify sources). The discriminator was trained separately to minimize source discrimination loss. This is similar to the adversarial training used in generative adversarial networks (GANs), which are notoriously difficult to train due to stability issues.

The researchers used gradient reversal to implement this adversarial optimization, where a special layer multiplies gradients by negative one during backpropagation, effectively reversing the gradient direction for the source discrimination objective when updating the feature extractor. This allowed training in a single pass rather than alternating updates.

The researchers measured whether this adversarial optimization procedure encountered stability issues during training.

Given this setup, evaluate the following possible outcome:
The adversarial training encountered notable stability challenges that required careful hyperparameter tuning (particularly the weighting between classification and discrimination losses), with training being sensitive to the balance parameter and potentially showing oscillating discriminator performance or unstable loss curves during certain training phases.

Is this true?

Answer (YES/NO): NO